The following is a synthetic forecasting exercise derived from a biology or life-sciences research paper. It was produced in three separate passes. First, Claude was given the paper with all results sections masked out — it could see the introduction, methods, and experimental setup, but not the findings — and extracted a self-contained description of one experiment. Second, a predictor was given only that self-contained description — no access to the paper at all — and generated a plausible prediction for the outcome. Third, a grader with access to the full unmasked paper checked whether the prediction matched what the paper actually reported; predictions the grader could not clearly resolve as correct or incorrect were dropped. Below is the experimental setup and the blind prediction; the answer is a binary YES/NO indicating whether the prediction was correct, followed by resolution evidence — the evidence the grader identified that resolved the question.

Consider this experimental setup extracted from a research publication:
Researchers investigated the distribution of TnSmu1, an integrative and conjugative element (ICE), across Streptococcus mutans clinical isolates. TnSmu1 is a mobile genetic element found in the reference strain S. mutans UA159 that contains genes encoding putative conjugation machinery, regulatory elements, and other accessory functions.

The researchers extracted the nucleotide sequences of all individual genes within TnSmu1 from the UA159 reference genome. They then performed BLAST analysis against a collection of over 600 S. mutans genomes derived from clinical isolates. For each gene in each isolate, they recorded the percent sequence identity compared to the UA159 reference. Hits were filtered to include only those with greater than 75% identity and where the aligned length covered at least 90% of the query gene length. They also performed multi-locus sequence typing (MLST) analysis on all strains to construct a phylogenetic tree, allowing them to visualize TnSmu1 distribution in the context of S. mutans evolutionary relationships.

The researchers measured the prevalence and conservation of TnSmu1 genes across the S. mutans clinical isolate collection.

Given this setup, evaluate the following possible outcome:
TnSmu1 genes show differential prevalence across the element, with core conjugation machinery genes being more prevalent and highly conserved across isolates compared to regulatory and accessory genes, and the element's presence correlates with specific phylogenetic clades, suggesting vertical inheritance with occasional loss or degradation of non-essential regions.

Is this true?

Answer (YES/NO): NO